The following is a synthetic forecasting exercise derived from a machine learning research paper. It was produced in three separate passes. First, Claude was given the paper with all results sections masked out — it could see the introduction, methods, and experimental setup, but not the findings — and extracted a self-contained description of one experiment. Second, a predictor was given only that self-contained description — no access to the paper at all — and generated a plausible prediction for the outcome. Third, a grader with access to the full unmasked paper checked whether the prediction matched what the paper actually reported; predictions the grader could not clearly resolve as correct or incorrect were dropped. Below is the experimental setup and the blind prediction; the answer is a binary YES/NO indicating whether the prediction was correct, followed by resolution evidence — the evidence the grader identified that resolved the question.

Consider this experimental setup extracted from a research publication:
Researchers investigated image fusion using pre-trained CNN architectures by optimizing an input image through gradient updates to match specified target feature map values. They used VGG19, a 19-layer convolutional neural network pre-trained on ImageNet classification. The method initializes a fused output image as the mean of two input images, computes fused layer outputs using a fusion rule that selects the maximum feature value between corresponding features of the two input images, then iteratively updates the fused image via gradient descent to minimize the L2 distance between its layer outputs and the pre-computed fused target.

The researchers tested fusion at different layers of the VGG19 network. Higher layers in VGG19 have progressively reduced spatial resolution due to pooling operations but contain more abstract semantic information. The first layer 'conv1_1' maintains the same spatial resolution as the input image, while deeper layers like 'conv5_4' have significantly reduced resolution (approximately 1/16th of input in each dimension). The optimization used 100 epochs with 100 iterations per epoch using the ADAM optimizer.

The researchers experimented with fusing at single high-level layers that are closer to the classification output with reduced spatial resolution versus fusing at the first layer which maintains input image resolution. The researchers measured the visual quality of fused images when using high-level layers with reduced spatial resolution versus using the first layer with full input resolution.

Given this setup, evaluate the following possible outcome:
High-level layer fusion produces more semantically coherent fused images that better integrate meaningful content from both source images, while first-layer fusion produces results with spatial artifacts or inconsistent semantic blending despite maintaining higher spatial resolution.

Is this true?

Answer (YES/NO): NO